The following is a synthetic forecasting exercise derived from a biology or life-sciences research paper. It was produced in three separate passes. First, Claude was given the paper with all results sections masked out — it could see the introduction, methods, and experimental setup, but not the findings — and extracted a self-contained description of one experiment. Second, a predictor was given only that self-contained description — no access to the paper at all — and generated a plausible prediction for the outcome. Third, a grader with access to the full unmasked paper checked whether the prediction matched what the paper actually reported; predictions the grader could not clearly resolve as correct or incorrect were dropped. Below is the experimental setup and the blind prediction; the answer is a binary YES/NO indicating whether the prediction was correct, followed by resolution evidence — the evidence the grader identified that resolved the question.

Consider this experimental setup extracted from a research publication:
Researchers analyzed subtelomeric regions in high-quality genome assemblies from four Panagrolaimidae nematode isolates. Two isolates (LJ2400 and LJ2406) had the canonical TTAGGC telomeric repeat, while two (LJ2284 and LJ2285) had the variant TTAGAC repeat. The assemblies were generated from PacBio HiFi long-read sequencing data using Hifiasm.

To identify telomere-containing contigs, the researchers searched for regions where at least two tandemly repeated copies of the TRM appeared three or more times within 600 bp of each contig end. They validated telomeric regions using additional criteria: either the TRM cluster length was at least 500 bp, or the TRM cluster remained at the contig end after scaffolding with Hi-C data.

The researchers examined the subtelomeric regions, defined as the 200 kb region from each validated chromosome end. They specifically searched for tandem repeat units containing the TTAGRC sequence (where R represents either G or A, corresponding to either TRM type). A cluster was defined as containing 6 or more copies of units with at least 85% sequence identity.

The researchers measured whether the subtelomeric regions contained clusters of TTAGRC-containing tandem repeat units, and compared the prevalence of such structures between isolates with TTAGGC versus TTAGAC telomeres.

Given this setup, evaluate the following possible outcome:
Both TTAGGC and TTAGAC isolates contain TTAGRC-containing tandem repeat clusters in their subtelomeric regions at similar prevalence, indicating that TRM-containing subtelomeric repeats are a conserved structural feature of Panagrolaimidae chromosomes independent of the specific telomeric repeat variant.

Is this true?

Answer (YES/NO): YES